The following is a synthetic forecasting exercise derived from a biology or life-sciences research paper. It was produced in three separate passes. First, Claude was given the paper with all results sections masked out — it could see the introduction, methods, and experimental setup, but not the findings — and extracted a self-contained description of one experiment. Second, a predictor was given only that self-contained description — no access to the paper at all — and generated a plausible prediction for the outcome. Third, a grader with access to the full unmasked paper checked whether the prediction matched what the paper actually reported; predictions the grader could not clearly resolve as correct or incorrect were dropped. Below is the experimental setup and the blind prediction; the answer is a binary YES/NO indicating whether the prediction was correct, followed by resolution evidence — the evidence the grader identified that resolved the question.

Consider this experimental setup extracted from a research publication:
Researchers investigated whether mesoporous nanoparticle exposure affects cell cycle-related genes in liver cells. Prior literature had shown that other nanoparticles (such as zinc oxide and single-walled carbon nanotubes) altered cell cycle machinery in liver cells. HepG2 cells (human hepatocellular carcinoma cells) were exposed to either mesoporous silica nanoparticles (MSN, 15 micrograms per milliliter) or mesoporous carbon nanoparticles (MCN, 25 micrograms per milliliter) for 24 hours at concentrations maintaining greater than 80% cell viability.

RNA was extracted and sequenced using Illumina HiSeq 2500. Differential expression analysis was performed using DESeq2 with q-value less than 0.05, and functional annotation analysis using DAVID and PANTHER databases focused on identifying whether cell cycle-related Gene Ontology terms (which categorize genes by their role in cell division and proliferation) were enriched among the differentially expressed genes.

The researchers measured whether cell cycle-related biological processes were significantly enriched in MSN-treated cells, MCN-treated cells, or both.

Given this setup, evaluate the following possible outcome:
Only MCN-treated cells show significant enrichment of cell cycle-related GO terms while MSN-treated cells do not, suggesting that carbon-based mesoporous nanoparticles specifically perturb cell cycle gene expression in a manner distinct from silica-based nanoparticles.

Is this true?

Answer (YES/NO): NO